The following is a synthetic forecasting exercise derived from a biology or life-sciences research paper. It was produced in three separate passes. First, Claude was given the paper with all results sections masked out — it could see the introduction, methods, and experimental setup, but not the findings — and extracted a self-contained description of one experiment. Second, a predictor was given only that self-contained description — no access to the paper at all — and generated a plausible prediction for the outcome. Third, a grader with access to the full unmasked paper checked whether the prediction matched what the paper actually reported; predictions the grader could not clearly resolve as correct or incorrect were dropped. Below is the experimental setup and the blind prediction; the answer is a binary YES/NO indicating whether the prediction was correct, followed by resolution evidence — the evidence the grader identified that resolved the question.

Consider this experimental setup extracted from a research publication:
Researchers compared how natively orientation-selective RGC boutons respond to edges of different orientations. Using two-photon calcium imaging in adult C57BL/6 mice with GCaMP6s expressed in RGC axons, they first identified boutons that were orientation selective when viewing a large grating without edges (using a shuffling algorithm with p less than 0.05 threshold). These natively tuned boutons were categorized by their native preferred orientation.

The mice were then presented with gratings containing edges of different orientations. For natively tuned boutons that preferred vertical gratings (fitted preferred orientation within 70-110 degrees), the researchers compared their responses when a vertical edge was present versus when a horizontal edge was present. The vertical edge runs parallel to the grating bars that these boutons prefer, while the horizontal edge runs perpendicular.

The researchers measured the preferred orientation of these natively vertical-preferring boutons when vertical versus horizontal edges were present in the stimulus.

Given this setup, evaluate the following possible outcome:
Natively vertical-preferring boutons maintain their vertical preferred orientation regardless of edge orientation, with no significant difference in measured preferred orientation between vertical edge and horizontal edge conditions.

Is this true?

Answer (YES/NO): NO